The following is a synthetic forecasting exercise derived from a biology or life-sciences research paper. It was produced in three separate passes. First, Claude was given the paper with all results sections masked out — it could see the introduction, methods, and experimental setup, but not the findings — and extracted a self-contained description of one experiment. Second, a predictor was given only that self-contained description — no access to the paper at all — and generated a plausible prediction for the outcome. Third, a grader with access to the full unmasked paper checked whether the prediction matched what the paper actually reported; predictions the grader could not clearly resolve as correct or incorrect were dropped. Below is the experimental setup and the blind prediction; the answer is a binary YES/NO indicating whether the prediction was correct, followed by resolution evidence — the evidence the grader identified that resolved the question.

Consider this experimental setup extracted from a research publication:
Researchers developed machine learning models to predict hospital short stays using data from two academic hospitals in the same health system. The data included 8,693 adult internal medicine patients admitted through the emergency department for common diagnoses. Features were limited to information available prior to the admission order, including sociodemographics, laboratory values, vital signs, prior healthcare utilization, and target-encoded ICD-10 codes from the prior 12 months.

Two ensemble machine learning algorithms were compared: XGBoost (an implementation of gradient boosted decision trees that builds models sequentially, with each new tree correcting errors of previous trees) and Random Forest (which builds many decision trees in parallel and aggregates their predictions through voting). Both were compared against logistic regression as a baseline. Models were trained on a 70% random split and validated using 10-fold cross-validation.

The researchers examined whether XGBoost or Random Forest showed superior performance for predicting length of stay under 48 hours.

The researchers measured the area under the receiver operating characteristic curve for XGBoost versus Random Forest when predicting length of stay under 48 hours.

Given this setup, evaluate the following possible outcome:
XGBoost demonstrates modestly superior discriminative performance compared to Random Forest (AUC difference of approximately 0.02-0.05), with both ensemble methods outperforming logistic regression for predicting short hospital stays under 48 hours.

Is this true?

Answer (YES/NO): NO